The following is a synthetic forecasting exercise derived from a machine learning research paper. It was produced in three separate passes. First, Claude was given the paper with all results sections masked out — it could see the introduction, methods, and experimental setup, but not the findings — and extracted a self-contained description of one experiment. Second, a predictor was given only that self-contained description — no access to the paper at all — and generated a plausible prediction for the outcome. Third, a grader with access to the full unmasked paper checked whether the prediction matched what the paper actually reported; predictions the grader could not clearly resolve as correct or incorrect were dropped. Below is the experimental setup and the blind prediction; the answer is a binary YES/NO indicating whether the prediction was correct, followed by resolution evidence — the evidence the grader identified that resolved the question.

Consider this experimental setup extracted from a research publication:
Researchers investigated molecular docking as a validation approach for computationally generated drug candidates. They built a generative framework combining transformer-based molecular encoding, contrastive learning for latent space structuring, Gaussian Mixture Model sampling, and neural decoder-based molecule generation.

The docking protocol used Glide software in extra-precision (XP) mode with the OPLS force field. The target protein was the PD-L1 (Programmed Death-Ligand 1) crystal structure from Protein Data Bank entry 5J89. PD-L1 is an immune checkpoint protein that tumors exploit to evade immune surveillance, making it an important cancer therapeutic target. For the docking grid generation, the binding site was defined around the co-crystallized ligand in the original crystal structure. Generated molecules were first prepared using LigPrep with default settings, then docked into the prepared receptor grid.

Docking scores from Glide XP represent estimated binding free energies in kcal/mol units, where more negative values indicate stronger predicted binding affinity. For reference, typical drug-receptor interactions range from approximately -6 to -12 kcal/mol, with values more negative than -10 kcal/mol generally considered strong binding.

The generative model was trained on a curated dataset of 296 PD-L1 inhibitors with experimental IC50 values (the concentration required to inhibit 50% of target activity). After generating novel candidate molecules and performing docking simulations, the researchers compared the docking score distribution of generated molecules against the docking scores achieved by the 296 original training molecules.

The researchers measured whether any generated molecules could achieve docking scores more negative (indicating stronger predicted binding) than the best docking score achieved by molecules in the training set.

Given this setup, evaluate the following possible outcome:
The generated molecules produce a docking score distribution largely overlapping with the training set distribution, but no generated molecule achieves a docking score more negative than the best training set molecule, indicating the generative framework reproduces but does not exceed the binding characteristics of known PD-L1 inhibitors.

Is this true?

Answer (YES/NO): NO